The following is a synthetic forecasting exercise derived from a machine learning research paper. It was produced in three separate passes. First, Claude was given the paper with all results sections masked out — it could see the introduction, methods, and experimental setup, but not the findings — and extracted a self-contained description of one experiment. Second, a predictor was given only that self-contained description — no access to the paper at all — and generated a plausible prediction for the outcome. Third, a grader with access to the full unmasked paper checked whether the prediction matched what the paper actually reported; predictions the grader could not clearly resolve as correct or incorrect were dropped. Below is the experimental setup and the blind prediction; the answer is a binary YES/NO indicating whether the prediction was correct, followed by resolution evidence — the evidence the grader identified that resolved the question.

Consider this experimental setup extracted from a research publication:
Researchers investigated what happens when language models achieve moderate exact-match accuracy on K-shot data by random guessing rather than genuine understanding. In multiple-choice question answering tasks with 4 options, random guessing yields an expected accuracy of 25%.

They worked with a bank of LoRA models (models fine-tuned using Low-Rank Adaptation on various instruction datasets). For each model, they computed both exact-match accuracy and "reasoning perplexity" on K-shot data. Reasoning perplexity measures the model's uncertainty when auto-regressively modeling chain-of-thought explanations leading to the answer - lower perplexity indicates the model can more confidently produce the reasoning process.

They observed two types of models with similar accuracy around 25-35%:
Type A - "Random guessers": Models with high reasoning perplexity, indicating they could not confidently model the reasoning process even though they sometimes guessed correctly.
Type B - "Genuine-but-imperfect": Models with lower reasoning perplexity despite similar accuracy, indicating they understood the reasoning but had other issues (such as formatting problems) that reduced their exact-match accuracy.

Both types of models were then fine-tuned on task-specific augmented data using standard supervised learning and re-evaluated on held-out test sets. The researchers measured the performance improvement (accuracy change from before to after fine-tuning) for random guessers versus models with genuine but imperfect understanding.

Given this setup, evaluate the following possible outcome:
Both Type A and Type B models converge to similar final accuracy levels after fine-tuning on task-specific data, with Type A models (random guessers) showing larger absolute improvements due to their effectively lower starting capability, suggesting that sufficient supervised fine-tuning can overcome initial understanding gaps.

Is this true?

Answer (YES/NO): NO